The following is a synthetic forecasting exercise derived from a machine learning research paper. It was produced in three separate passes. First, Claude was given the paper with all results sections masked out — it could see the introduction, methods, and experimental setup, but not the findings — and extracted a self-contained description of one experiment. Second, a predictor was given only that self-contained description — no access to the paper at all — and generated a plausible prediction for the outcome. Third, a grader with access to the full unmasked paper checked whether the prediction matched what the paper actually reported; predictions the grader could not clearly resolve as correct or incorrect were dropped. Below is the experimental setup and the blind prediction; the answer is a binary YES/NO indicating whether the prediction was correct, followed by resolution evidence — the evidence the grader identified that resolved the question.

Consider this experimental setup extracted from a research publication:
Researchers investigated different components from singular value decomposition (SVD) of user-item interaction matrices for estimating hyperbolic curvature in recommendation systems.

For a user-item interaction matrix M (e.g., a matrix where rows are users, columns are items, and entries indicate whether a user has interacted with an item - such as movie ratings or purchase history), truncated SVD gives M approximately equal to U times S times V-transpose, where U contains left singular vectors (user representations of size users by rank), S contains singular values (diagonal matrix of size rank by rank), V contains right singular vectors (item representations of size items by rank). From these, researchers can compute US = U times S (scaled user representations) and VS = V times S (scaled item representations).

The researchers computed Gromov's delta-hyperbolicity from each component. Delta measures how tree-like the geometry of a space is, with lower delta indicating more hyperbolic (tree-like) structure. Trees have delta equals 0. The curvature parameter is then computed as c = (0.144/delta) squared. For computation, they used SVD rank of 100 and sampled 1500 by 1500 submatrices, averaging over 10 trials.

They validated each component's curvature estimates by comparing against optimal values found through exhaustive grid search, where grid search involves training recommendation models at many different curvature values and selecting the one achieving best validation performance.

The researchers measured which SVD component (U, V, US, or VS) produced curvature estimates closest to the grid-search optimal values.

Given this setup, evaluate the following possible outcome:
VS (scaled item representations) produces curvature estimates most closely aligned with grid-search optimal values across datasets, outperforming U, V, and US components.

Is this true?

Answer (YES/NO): YES